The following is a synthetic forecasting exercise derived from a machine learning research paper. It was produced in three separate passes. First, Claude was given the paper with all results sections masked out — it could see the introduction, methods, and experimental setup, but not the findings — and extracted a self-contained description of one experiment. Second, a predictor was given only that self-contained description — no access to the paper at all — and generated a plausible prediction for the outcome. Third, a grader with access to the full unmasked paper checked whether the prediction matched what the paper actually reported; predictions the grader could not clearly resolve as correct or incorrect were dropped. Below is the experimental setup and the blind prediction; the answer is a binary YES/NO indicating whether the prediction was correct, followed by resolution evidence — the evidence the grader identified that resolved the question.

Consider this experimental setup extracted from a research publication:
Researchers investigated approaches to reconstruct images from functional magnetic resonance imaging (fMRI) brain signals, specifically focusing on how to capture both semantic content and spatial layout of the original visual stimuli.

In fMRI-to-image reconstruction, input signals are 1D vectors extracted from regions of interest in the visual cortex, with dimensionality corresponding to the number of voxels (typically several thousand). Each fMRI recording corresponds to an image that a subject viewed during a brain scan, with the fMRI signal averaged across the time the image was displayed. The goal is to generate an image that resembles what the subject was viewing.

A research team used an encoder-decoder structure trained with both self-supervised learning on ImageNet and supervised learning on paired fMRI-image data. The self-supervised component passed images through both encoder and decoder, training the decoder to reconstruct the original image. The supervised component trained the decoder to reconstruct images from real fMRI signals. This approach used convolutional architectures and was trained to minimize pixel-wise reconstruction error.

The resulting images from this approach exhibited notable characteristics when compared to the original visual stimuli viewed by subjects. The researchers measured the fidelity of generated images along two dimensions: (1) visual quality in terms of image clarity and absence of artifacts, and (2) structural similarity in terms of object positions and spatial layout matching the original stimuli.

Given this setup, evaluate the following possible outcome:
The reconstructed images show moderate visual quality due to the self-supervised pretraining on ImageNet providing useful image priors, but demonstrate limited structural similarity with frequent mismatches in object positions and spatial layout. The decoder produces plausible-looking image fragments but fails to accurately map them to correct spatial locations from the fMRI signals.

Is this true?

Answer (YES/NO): NO